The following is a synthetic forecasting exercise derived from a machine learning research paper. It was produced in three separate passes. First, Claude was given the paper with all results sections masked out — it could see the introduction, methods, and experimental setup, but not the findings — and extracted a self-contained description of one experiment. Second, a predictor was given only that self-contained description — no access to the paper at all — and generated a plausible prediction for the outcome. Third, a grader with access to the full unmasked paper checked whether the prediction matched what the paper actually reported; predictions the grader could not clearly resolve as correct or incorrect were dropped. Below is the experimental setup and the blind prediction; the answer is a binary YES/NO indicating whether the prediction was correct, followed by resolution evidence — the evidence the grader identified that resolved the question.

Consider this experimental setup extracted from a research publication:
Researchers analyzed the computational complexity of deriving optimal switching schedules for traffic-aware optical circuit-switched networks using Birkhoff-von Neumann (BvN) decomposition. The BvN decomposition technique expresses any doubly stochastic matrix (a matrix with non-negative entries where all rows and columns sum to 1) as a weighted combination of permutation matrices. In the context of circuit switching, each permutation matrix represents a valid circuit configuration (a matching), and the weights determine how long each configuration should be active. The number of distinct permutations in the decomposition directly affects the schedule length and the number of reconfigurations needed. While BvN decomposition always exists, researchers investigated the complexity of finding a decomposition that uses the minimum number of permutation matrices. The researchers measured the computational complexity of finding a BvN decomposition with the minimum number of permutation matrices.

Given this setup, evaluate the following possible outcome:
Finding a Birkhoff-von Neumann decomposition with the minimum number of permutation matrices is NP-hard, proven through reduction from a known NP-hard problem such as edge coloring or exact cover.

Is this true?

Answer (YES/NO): YES